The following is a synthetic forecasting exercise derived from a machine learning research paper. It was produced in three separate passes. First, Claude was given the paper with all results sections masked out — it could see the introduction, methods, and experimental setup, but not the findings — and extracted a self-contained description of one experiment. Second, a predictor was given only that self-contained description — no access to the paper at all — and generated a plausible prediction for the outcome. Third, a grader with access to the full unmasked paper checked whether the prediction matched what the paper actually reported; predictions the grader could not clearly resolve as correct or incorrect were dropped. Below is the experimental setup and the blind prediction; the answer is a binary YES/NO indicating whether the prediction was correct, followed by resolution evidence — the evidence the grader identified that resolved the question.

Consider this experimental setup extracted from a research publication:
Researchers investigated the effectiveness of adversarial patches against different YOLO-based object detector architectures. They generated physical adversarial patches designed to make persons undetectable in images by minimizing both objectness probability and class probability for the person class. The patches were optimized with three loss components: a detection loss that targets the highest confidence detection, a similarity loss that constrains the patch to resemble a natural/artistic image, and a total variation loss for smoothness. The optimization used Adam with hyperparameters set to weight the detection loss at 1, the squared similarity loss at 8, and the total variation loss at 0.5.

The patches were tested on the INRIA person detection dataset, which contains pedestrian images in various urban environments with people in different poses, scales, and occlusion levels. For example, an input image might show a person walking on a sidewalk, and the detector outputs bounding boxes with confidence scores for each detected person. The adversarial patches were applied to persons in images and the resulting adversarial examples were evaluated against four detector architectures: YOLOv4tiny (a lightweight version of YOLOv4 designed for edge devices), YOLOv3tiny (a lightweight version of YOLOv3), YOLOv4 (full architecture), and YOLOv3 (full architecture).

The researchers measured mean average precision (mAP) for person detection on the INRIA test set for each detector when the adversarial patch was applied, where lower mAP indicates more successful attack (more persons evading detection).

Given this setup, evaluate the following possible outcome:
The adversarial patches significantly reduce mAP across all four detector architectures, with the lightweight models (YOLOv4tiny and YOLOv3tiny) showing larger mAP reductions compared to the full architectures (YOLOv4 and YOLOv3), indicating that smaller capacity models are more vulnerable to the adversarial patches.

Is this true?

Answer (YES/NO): NO